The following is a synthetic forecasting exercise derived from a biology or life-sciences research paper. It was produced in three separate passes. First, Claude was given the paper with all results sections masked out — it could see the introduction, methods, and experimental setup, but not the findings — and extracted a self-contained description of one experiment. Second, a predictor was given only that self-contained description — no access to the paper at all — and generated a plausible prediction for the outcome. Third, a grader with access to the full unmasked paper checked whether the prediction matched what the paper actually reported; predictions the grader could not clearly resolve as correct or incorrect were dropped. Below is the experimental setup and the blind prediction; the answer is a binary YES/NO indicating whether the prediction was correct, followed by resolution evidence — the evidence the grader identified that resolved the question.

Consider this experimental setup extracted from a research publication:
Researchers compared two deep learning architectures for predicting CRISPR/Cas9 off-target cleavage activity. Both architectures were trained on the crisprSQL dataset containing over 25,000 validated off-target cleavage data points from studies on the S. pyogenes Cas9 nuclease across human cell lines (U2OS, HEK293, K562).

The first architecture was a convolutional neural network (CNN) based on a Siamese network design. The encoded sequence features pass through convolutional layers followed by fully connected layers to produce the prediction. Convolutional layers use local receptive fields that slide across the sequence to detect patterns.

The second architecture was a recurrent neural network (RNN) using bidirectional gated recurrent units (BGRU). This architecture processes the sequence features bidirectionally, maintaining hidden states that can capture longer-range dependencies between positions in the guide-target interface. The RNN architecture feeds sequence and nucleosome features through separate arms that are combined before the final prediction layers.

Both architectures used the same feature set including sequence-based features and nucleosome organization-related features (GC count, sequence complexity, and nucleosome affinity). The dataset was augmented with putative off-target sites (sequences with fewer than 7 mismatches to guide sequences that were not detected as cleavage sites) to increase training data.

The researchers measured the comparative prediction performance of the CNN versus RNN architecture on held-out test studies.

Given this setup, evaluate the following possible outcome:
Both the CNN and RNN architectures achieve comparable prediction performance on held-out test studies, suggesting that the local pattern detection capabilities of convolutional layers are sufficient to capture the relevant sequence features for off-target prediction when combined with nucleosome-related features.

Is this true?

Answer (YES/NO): NO